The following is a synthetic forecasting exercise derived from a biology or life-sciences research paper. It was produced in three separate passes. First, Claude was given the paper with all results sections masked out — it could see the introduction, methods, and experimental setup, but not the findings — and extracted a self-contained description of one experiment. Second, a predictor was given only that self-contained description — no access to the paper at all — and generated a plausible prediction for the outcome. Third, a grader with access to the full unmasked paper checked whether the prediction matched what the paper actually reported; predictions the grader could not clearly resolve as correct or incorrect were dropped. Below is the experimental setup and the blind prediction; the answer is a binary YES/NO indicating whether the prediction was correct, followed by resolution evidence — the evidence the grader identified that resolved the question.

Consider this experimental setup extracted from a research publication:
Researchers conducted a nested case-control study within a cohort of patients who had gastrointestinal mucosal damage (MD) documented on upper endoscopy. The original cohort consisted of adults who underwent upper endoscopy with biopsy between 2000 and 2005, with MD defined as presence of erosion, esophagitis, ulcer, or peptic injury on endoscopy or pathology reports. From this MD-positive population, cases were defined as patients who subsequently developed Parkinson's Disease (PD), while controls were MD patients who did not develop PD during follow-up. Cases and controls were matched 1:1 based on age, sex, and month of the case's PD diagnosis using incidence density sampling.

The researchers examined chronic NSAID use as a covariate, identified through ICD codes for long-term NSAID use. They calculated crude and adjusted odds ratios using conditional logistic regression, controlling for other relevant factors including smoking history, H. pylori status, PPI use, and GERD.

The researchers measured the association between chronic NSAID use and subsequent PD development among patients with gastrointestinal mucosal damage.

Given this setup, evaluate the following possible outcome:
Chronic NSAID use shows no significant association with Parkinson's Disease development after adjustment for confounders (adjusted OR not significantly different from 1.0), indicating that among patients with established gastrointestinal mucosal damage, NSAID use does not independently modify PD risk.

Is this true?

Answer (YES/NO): NO